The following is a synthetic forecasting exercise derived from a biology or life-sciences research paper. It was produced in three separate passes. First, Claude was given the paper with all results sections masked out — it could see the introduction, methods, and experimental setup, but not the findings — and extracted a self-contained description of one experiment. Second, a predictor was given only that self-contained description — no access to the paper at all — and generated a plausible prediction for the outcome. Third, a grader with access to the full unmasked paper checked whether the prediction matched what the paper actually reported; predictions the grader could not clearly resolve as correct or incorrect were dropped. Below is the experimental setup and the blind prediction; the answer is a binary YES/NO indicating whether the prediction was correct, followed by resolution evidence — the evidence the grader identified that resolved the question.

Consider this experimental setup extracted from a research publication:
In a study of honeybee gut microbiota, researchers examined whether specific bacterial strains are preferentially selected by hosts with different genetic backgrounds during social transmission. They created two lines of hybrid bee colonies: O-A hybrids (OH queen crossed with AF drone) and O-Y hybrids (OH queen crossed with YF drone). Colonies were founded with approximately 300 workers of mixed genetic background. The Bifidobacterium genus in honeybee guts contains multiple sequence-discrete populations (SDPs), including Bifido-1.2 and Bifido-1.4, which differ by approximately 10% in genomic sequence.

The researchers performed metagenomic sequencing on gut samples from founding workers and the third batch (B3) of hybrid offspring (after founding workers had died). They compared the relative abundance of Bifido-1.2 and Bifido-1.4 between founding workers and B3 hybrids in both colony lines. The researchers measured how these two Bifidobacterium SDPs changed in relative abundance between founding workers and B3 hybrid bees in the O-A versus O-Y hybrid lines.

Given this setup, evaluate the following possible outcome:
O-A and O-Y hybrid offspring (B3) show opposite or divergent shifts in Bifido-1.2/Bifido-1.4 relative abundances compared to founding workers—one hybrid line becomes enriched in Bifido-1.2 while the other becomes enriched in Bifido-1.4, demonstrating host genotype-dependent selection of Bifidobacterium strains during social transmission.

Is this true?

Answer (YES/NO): YES